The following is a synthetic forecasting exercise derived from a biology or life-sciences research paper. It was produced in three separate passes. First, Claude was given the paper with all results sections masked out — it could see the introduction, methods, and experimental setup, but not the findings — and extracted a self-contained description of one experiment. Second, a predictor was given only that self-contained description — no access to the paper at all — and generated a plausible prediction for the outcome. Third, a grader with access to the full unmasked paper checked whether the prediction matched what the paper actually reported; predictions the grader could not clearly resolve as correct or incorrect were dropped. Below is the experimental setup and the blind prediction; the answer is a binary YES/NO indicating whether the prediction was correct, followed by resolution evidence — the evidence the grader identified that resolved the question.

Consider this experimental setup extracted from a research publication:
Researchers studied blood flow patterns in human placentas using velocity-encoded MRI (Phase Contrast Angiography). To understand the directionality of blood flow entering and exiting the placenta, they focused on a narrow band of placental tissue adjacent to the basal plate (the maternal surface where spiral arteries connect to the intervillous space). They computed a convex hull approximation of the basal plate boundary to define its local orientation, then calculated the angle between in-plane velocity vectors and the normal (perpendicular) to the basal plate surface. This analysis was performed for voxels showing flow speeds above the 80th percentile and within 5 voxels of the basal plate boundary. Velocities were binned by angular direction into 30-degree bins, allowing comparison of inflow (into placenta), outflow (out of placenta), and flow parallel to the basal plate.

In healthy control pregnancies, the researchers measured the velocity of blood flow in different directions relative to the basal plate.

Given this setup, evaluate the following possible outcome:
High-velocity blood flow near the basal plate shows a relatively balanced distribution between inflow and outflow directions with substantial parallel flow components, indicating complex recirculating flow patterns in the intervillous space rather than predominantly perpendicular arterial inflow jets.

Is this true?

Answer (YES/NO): NO